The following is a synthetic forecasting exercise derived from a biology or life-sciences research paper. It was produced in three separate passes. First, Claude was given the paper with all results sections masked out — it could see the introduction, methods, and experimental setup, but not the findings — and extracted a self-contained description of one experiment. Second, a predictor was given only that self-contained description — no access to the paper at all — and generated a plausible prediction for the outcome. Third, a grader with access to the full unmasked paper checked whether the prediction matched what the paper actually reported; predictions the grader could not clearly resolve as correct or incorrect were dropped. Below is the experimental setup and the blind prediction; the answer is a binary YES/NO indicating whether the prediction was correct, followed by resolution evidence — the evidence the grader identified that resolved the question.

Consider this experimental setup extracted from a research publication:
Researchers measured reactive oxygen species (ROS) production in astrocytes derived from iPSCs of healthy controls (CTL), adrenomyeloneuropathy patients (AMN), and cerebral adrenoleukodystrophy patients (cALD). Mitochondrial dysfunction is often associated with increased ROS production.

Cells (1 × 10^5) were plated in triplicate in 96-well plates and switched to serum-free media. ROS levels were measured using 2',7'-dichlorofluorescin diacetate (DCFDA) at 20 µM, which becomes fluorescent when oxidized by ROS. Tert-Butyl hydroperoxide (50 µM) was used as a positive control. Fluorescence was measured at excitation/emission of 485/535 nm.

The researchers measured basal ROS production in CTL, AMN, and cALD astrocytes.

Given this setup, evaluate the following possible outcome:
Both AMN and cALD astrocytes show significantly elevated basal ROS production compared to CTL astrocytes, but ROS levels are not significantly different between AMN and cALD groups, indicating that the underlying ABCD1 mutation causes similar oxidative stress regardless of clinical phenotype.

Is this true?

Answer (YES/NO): NO